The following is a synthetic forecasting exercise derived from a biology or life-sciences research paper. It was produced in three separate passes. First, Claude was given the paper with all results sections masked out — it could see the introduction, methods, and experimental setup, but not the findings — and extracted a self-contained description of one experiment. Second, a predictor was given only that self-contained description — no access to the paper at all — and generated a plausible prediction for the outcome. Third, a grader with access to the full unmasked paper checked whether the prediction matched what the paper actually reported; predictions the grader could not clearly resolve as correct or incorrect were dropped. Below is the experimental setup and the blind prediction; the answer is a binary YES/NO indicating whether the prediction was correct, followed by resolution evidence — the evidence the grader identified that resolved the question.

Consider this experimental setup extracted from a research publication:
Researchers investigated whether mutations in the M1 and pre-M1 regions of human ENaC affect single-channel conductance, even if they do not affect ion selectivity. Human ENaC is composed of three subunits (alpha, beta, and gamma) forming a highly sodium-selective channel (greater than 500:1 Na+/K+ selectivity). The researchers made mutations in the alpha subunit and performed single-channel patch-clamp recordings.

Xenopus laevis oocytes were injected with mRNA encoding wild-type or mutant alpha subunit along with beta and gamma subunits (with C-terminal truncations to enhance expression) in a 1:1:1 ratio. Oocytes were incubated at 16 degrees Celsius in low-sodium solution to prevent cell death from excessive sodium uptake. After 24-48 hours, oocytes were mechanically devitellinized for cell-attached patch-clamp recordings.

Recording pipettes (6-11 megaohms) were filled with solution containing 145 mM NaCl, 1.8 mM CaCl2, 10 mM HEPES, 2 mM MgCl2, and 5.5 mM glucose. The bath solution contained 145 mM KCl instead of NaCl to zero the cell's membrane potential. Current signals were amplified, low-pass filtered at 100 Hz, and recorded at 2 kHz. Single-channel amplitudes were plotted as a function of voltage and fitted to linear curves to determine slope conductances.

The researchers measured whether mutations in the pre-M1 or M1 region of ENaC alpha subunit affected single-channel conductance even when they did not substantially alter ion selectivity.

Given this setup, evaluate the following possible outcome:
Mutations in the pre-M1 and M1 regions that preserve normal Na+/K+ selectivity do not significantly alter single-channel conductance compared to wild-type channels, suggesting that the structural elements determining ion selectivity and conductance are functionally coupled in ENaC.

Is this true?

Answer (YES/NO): NO